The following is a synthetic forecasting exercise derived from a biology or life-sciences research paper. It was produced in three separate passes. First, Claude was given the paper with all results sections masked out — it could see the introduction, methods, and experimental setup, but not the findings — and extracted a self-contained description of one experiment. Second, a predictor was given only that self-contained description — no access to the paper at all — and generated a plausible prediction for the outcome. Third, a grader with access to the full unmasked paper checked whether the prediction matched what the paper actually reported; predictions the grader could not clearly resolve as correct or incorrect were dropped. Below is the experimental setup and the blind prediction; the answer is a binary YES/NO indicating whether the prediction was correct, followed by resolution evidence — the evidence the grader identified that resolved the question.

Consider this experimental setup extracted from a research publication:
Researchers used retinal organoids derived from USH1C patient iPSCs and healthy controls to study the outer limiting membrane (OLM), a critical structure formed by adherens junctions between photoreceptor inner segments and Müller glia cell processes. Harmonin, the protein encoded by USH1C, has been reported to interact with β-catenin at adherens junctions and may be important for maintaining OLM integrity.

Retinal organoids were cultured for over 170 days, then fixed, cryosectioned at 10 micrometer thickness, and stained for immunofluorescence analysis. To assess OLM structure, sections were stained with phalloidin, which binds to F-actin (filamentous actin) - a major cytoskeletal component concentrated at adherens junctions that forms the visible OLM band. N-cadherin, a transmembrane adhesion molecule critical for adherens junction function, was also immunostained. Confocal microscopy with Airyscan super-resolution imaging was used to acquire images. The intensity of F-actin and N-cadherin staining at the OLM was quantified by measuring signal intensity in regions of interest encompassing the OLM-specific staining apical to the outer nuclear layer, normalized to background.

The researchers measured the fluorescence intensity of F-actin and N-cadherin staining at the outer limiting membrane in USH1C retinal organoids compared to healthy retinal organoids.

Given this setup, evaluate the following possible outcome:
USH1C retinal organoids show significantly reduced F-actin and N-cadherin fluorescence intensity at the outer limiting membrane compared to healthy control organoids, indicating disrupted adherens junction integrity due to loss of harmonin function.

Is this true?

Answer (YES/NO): YES